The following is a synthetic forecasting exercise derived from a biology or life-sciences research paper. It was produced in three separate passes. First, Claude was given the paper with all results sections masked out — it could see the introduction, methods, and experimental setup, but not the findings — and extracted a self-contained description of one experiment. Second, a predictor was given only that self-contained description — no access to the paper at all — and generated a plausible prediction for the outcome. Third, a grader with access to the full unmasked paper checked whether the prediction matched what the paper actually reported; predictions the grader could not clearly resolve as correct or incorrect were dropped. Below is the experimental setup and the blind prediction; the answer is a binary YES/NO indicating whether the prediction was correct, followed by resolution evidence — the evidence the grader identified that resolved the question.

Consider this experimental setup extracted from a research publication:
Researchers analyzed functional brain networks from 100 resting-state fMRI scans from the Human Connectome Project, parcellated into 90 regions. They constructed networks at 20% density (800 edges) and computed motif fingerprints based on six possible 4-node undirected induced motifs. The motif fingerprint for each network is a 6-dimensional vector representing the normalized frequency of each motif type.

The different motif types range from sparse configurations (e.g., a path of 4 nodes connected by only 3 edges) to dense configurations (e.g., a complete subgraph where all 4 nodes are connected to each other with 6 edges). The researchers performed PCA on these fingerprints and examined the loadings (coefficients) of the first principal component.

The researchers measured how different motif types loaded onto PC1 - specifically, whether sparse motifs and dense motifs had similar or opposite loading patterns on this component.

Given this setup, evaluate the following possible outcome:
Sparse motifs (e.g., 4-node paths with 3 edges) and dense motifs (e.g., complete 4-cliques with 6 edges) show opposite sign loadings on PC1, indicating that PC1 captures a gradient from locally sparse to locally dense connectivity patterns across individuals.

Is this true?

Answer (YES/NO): YES